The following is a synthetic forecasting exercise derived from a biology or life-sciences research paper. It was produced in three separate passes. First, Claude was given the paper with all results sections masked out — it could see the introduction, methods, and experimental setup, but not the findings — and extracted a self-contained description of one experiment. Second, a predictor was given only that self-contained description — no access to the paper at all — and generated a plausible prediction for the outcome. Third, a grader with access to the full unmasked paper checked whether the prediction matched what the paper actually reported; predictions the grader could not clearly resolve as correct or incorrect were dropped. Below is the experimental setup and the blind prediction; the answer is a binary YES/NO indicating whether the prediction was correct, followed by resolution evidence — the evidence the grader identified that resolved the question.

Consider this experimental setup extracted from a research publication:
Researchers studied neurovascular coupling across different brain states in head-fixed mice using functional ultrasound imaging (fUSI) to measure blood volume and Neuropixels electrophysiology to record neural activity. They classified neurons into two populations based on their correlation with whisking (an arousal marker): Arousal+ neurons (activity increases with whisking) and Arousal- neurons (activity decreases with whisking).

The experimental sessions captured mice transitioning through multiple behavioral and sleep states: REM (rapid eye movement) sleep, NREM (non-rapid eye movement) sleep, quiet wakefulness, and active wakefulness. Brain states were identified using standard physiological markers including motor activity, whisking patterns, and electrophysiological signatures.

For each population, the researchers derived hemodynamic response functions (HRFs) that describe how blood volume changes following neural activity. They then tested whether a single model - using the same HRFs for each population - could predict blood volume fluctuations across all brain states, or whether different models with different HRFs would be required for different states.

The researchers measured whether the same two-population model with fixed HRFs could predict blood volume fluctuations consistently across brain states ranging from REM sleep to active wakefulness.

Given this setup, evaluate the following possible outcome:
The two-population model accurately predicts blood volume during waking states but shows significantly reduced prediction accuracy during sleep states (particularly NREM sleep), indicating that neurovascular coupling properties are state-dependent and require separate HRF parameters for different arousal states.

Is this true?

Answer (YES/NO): NO